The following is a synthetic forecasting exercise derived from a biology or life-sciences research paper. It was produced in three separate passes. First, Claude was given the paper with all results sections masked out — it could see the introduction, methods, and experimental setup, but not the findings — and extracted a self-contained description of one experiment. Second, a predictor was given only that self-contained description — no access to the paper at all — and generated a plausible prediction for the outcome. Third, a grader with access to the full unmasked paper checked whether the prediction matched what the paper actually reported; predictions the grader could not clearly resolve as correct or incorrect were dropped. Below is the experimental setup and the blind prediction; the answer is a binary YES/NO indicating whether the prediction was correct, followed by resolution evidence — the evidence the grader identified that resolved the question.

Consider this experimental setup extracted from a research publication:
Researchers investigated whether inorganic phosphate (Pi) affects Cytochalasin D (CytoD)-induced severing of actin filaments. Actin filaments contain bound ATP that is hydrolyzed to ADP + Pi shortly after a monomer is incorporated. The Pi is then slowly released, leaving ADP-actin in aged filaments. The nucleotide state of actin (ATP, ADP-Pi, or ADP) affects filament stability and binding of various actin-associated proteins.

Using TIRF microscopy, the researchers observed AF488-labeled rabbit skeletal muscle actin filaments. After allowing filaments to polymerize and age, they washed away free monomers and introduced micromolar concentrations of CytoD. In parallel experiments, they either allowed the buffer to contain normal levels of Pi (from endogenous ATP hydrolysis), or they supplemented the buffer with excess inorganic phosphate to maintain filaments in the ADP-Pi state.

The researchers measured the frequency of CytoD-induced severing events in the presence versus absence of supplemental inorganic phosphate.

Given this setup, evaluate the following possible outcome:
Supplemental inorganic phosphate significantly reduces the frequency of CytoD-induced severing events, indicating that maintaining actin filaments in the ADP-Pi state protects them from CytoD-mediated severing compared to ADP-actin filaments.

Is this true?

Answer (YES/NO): YES